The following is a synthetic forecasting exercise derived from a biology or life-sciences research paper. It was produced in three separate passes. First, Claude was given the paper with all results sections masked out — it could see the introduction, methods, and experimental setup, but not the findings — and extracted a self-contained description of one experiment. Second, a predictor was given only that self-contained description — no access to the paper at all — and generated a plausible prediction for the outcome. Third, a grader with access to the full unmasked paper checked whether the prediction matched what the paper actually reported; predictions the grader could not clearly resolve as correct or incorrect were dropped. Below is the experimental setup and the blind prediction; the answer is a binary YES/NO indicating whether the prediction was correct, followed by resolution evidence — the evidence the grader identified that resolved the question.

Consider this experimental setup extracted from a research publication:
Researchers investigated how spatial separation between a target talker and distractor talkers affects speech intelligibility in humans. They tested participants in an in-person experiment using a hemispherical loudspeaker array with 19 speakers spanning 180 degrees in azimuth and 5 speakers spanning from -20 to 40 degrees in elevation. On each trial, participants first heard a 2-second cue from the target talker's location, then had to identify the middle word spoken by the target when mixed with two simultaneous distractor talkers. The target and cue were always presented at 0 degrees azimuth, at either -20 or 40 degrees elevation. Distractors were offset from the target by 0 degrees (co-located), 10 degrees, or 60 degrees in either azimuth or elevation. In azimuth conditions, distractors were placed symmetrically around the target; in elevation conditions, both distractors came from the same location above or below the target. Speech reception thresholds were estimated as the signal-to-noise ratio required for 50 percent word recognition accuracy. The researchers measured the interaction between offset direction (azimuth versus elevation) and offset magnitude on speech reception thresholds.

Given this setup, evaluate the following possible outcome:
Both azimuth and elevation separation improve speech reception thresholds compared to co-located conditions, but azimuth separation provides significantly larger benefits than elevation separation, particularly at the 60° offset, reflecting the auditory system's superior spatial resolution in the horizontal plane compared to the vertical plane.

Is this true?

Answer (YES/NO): NO